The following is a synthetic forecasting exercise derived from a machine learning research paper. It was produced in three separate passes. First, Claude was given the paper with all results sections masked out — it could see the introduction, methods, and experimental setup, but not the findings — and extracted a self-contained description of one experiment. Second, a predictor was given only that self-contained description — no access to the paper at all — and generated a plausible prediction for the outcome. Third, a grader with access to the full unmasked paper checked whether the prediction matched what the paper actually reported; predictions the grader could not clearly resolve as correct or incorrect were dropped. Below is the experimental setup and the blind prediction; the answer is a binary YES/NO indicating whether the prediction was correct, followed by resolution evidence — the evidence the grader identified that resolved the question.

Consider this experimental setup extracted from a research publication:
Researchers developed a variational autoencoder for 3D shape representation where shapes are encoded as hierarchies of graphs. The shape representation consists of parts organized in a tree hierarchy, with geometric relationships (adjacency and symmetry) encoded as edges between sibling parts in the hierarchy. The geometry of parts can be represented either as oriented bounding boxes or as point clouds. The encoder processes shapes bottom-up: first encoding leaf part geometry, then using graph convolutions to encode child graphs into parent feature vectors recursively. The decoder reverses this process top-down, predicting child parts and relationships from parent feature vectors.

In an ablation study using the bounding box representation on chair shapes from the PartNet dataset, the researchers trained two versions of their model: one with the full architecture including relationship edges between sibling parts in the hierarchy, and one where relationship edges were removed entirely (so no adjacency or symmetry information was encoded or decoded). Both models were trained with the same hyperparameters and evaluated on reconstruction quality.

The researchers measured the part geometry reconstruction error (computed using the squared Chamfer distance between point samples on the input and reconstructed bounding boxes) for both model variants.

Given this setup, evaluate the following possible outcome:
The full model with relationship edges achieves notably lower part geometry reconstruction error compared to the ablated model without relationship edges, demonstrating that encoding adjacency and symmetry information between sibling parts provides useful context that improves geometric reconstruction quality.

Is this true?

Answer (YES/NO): YES